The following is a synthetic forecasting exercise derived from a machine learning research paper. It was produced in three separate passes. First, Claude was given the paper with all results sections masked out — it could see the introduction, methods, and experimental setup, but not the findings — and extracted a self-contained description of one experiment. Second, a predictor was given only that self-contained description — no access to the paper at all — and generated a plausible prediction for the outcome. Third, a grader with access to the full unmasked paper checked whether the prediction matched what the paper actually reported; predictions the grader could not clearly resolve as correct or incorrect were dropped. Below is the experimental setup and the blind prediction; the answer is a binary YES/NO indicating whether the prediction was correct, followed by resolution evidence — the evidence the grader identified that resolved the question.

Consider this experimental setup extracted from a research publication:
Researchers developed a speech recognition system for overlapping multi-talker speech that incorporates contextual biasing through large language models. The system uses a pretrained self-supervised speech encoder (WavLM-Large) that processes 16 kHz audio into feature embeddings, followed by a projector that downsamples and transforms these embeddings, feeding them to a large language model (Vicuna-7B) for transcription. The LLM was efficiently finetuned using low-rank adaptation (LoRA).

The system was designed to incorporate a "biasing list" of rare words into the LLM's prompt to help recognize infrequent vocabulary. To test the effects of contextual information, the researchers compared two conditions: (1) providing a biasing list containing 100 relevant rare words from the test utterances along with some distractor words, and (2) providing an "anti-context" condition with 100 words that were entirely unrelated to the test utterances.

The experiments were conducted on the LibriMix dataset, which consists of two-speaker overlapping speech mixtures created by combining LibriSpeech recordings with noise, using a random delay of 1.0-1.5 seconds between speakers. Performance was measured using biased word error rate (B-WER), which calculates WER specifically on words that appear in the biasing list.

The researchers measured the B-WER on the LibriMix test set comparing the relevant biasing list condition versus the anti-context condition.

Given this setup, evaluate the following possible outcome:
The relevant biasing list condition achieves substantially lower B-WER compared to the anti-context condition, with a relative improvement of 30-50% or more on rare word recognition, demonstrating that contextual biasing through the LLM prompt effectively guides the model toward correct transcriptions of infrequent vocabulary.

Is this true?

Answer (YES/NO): YES